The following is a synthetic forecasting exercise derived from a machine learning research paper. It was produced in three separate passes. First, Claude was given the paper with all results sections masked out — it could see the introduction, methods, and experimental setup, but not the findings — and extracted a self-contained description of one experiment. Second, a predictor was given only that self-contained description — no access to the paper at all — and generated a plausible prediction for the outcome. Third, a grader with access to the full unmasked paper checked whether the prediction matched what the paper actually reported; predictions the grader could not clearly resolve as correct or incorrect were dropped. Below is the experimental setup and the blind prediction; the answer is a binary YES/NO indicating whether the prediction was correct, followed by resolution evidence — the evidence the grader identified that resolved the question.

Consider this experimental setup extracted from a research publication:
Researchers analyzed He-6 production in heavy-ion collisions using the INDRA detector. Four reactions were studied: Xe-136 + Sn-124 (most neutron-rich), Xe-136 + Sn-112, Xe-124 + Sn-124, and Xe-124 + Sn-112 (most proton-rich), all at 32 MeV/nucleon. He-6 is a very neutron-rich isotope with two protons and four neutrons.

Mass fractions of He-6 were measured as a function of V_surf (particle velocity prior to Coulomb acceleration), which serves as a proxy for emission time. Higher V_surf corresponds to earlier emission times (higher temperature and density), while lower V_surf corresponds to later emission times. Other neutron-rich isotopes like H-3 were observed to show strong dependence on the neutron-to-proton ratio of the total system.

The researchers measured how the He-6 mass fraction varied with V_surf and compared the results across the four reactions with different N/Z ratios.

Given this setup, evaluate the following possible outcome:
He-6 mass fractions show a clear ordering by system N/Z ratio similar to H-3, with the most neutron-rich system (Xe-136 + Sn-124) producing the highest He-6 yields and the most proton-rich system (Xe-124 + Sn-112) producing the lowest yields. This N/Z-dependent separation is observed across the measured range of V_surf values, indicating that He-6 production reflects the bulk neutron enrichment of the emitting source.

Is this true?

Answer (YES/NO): NO